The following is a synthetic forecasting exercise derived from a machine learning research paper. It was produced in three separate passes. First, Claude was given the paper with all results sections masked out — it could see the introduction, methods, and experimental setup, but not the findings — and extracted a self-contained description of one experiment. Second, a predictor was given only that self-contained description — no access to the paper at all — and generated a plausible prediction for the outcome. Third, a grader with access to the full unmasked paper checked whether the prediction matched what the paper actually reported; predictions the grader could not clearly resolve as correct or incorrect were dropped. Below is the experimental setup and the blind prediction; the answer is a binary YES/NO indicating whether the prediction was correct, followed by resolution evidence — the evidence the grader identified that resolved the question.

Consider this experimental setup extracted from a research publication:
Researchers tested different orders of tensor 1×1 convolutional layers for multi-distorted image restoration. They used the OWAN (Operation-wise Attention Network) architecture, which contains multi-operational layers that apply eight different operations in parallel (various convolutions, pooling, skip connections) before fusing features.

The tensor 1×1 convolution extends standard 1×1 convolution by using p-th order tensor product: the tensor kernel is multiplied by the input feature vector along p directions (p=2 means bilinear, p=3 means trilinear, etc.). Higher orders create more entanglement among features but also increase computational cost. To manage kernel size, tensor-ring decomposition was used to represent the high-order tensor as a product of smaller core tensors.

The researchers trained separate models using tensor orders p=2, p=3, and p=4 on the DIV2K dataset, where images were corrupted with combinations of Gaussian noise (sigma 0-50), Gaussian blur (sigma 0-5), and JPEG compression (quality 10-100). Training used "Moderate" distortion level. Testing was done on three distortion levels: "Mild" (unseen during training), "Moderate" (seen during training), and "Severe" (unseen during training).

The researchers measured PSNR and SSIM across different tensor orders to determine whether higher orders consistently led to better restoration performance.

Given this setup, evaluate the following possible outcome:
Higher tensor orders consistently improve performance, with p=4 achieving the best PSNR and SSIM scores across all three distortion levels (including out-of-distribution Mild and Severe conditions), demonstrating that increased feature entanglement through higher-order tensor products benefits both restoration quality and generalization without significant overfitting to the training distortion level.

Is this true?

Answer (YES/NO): NO